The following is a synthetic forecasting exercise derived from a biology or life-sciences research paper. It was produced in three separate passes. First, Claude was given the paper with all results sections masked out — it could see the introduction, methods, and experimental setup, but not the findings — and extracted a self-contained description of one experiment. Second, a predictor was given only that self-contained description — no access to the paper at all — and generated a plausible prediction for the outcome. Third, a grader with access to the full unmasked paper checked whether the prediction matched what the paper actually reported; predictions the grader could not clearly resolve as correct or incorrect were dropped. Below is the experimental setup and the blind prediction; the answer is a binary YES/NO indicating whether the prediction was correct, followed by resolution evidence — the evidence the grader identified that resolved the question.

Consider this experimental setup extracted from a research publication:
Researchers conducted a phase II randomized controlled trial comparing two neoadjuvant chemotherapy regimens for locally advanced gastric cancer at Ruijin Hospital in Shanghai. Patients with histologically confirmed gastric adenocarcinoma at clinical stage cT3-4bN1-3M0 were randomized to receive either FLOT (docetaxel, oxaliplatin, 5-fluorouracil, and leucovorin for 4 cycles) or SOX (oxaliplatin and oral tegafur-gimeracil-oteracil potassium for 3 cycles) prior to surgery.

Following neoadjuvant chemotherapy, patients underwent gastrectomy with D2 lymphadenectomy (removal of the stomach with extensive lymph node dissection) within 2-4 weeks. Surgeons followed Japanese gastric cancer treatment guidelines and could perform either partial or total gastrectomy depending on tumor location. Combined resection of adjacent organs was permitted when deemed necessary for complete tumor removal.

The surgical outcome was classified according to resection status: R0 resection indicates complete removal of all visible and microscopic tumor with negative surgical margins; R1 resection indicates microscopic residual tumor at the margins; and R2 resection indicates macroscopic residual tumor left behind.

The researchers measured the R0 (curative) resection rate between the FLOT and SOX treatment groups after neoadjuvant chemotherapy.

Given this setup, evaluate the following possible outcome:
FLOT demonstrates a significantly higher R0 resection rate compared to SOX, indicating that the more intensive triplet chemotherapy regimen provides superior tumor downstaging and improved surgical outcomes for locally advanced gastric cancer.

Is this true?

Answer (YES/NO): NO